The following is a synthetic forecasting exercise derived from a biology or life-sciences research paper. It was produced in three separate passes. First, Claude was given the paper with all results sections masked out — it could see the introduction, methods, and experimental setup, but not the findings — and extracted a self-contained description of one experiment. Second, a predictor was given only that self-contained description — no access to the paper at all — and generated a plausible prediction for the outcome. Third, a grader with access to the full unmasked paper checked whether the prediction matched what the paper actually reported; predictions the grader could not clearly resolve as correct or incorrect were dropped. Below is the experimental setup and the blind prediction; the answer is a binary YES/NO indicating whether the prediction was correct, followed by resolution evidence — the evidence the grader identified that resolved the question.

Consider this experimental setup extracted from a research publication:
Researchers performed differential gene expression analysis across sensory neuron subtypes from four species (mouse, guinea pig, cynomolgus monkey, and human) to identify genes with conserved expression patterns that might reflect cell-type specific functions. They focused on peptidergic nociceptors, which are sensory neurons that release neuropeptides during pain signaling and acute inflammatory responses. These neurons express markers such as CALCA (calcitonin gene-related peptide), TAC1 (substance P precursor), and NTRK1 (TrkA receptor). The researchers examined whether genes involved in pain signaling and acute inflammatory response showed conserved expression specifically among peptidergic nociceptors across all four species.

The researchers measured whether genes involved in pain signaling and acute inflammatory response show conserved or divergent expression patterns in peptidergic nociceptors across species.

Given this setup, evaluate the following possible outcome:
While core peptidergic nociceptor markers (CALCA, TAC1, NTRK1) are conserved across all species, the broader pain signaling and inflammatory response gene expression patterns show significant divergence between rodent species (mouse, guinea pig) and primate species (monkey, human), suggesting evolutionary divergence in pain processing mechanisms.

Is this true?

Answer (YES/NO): NO